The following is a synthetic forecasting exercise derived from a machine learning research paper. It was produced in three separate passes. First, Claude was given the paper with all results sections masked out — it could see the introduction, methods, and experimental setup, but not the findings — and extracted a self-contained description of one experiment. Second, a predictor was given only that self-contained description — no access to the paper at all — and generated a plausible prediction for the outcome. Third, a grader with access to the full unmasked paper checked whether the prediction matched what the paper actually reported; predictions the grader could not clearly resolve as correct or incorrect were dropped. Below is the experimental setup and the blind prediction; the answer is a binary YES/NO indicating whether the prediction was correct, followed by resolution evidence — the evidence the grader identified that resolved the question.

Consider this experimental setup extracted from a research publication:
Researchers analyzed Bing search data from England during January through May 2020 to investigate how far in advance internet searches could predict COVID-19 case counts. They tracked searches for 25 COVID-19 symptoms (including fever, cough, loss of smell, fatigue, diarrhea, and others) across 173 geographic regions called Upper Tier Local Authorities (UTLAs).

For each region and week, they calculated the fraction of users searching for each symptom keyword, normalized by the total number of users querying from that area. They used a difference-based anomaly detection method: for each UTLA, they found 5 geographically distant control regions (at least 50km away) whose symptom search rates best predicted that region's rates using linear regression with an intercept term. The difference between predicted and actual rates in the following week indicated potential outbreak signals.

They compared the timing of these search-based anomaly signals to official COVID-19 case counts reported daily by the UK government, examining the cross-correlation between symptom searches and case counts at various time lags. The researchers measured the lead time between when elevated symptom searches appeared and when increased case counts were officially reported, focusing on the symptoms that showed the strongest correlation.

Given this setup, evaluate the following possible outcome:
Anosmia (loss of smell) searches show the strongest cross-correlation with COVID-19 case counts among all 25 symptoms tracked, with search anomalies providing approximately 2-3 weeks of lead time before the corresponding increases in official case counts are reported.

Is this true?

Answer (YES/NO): NO